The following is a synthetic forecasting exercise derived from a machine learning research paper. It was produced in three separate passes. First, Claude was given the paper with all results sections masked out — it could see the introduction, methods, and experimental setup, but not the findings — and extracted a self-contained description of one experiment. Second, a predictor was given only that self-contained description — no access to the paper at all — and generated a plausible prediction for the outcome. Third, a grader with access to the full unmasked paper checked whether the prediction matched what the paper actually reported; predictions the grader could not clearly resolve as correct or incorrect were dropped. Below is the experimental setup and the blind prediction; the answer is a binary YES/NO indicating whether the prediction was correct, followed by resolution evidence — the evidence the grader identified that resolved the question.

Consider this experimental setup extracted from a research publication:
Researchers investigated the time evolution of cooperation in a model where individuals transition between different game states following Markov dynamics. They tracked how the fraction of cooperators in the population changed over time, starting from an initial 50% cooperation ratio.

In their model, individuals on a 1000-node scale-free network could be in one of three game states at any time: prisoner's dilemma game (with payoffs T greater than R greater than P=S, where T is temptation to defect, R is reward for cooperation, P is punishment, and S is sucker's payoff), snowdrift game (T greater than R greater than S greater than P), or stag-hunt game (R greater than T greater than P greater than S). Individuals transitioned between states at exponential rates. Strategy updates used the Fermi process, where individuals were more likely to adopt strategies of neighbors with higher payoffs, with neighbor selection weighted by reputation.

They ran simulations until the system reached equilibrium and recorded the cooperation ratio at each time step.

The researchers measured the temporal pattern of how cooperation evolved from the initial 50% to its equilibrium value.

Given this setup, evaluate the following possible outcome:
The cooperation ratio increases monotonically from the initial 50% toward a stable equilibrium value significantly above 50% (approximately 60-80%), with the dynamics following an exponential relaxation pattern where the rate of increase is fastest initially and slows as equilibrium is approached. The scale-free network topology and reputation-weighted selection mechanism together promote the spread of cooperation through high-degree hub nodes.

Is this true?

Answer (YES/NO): NO